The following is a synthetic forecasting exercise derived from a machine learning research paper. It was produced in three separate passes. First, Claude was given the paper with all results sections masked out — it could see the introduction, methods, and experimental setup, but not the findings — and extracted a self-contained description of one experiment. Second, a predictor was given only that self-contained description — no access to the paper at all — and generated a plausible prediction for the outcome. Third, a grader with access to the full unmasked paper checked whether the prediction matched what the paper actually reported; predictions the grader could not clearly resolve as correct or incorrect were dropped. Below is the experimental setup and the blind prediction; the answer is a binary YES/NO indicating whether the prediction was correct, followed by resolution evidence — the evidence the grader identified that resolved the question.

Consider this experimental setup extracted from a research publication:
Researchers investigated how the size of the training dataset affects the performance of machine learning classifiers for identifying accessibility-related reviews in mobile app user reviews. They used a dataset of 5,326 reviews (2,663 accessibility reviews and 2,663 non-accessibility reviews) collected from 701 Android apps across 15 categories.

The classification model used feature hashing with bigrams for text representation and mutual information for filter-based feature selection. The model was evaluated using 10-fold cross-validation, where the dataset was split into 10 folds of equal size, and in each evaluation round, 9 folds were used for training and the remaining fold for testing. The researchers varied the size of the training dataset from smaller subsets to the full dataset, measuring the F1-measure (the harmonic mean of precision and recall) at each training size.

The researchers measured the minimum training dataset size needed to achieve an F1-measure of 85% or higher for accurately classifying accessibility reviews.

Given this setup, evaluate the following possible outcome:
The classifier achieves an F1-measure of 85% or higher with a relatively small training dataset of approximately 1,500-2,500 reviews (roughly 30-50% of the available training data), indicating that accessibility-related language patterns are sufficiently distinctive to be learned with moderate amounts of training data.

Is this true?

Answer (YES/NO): YES